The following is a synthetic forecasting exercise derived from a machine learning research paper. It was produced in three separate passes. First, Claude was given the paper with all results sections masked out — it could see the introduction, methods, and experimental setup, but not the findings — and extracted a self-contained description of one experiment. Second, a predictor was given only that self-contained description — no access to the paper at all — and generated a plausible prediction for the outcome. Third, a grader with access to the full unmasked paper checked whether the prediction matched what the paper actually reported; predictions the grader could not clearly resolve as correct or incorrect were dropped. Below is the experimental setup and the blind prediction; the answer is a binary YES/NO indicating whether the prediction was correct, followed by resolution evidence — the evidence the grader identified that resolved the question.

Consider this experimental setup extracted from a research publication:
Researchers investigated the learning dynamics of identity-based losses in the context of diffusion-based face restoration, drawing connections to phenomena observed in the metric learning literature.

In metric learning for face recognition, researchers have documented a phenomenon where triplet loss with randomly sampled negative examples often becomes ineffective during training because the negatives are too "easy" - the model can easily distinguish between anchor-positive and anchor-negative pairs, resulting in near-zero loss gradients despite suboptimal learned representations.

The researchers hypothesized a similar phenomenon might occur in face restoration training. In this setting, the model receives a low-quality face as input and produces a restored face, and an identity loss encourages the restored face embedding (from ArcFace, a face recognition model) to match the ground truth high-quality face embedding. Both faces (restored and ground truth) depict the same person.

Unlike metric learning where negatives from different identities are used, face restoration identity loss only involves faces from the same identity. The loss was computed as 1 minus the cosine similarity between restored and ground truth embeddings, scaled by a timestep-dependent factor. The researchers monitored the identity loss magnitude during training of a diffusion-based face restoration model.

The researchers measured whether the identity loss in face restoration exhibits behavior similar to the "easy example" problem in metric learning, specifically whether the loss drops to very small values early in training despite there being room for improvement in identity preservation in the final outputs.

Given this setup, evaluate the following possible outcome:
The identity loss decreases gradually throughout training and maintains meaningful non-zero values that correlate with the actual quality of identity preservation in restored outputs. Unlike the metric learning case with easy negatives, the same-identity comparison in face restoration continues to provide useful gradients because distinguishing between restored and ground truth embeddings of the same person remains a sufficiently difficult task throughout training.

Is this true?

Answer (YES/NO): NO